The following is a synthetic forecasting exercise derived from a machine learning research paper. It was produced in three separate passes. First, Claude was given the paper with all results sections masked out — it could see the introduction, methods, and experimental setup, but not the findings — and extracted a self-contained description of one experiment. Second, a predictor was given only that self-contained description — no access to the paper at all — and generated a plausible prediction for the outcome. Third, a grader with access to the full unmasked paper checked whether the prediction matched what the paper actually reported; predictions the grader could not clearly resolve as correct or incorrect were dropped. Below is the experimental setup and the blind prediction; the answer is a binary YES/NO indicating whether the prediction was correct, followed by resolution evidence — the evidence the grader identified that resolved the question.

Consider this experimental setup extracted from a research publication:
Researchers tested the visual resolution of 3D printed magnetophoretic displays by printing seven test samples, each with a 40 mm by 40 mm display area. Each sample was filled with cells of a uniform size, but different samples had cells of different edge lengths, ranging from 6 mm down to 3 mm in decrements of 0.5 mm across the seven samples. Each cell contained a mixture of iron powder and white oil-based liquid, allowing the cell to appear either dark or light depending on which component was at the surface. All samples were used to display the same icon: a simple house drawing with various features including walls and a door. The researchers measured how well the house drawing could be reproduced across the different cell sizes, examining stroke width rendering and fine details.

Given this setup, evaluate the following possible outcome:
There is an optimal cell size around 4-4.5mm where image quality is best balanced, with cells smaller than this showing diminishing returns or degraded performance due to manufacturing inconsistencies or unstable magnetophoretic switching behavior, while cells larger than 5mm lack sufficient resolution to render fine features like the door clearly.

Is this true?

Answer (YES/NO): NO